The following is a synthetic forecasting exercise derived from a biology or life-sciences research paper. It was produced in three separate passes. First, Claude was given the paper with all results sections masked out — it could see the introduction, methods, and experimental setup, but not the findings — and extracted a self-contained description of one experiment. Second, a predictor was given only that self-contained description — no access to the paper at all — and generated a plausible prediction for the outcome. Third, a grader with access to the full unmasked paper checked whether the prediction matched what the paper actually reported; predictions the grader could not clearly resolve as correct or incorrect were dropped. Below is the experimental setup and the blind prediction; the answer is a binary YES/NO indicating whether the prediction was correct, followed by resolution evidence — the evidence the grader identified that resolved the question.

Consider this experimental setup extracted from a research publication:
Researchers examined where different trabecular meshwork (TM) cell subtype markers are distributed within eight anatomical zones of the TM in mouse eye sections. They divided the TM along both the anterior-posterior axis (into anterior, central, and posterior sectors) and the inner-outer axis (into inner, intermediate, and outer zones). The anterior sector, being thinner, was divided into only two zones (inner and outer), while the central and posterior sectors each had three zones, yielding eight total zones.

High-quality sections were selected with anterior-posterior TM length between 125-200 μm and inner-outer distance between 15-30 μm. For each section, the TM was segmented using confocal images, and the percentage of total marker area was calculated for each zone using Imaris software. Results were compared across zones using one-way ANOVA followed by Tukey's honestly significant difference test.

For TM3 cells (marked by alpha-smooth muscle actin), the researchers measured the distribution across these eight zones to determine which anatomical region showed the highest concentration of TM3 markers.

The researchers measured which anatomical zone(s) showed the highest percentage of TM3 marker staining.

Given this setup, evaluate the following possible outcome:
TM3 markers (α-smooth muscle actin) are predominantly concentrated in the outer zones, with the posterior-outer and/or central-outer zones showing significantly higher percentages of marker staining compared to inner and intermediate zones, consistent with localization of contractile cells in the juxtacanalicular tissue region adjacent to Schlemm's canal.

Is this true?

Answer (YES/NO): NO